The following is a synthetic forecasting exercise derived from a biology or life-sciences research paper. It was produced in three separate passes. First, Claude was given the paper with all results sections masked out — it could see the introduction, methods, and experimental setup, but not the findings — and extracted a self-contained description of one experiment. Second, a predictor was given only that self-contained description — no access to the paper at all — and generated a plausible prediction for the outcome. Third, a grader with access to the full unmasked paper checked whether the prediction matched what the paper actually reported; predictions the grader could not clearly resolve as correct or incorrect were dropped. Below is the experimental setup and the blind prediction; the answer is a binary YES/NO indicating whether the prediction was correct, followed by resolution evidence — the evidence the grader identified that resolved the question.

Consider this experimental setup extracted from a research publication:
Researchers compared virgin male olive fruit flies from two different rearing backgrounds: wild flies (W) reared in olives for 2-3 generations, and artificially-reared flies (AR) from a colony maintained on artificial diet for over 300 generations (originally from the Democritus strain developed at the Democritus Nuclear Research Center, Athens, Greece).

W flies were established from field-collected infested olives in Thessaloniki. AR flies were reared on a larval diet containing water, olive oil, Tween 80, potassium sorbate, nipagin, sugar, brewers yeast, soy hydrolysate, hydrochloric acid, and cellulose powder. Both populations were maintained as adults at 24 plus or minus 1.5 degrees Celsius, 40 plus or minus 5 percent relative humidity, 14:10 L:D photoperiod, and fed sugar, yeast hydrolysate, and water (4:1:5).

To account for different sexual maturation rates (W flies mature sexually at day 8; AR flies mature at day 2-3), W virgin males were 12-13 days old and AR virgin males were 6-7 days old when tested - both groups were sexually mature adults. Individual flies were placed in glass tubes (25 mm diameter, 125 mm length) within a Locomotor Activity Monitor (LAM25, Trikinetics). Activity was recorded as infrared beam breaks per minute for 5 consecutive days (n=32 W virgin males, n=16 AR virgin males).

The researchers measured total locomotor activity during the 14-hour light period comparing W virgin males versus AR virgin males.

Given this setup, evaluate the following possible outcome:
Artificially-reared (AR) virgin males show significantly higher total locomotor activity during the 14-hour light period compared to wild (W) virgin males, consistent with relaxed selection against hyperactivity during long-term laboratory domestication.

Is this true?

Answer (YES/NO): NO